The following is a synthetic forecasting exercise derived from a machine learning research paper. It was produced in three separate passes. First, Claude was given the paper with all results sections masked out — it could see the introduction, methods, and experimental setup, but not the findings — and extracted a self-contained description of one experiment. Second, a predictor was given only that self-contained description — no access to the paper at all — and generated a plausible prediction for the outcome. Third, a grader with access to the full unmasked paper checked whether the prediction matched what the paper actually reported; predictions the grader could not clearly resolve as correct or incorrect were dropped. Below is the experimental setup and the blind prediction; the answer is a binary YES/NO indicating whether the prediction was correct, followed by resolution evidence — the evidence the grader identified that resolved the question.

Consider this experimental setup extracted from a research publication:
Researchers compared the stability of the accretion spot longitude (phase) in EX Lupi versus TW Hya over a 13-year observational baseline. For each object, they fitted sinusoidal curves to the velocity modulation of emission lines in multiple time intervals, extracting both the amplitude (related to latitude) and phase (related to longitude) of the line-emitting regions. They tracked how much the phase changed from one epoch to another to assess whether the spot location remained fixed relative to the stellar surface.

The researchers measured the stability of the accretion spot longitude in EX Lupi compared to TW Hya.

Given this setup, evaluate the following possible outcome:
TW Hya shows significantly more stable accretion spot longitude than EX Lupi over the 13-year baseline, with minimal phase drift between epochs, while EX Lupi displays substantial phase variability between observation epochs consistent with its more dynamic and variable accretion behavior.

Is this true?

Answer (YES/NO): NO